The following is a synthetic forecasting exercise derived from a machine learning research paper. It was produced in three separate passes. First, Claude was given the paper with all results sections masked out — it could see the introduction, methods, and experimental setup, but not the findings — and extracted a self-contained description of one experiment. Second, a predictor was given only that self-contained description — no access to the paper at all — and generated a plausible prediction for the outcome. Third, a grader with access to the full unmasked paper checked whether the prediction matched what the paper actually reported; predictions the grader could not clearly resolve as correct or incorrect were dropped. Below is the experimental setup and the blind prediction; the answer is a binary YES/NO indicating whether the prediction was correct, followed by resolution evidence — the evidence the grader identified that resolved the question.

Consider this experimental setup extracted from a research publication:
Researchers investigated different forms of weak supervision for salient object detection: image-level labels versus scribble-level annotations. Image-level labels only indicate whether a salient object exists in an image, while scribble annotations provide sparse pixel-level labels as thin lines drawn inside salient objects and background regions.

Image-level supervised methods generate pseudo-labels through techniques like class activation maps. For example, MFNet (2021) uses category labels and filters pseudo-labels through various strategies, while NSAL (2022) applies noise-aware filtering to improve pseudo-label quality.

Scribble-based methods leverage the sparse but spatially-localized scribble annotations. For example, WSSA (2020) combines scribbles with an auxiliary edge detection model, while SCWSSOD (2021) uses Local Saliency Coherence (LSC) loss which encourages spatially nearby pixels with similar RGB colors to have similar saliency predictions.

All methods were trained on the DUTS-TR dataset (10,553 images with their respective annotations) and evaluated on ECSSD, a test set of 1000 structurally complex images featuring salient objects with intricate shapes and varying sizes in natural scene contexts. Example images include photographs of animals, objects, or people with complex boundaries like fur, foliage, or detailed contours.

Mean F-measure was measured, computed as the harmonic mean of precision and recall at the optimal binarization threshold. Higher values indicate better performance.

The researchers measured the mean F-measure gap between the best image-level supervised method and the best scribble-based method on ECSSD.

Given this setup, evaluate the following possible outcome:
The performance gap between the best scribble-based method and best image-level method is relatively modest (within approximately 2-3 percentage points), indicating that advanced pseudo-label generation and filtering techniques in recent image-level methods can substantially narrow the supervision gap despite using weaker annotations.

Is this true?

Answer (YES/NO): NO